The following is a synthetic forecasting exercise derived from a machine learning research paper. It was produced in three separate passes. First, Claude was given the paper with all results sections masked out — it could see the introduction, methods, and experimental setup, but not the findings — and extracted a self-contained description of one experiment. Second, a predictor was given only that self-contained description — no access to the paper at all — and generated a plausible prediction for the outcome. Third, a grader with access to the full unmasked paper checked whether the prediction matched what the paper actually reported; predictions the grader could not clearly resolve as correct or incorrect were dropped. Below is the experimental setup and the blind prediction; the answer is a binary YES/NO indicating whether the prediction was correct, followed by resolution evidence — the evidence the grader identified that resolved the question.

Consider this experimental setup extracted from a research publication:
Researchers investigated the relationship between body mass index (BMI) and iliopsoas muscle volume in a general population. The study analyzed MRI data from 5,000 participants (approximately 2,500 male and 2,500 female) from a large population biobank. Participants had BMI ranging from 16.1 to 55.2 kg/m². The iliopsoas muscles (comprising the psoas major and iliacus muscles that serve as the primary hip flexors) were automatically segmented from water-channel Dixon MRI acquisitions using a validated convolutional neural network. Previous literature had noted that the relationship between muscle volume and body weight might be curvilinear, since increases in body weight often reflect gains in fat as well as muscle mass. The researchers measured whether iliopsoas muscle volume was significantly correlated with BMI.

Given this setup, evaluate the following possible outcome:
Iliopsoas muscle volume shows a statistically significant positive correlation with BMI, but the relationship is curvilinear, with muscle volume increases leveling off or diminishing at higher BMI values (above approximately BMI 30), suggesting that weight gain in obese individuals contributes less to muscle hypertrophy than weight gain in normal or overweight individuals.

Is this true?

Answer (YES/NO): NO